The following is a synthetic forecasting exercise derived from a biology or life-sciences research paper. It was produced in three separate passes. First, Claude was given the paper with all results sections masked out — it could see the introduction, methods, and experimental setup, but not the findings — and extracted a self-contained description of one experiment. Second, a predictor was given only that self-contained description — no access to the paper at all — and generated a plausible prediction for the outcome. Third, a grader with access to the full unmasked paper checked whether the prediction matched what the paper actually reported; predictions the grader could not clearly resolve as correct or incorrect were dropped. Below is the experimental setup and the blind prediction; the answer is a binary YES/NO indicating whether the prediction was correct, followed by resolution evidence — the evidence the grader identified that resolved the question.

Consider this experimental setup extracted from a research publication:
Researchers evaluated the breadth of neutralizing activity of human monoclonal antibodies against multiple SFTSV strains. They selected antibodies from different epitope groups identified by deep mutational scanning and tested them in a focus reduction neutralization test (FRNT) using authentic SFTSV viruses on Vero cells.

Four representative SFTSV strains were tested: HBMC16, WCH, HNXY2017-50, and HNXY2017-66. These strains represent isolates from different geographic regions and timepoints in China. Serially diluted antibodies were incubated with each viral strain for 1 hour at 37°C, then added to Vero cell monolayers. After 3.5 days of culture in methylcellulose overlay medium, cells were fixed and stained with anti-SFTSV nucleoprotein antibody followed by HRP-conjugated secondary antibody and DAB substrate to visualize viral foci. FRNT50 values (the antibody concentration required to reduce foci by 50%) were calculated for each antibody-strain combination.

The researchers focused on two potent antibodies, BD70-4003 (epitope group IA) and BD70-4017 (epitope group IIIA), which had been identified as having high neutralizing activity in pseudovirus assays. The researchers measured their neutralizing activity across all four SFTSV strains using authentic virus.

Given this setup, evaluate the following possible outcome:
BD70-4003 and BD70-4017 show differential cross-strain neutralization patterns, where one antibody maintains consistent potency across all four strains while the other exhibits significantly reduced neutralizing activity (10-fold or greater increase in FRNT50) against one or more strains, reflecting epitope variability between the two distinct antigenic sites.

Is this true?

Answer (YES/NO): NO